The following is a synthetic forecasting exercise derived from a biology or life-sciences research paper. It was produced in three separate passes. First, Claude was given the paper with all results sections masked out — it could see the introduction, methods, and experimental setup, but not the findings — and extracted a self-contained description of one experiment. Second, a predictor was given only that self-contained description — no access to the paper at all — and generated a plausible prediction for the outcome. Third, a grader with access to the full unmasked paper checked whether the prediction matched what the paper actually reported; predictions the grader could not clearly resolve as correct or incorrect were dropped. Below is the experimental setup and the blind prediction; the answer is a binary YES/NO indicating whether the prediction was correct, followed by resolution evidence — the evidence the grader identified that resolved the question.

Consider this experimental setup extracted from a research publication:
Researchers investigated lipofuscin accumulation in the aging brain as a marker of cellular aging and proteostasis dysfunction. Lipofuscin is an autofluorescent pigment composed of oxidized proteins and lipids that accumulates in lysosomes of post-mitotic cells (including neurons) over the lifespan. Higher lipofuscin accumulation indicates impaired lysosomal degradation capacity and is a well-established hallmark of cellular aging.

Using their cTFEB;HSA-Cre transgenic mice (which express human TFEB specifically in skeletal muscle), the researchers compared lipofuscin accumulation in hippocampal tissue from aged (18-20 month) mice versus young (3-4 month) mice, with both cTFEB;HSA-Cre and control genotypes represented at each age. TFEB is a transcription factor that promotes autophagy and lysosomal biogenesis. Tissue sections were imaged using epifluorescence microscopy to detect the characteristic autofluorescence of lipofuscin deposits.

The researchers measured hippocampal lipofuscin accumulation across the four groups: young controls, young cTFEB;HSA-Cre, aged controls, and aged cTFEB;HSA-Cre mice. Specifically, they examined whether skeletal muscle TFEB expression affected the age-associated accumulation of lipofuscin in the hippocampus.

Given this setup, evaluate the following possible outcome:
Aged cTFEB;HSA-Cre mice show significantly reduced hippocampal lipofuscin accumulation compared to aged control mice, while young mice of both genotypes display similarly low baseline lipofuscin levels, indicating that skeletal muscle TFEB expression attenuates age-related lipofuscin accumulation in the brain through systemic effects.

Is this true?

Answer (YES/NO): NO